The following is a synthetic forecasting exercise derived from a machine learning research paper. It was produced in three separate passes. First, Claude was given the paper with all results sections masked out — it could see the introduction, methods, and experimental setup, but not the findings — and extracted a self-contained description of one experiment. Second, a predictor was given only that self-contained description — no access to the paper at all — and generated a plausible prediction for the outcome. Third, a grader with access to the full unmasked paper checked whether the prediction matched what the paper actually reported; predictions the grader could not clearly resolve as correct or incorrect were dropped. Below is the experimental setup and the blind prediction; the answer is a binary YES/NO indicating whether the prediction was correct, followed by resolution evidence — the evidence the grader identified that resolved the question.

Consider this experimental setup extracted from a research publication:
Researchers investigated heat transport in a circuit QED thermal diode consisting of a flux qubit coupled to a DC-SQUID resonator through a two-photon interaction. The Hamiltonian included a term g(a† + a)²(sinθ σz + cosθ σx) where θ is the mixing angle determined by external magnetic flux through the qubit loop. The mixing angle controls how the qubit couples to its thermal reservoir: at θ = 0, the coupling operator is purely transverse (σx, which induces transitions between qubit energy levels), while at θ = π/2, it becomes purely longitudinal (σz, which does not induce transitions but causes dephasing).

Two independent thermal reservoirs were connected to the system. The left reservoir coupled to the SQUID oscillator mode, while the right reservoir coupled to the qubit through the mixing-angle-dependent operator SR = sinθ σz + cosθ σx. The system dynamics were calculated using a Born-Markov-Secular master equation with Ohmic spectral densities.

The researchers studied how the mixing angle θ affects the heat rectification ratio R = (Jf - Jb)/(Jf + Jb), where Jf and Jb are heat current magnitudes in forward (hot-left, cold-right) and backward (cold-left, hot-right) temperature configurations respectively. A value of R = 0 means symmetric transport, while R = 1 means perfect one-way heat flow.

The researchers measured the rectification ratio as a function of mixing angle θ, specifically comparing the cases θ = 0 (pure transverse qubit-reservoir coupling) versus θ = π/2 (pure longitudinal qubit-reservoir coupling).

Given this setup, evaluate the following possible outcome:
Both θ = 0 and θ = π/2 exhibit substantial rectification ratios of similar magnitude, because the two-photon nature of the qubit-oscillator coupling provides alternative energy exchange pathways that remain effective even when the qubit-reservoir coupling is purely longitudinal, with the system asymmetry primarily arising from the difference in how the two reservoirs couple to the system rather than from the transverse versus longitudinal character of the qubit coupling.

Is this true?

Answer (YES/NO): YES